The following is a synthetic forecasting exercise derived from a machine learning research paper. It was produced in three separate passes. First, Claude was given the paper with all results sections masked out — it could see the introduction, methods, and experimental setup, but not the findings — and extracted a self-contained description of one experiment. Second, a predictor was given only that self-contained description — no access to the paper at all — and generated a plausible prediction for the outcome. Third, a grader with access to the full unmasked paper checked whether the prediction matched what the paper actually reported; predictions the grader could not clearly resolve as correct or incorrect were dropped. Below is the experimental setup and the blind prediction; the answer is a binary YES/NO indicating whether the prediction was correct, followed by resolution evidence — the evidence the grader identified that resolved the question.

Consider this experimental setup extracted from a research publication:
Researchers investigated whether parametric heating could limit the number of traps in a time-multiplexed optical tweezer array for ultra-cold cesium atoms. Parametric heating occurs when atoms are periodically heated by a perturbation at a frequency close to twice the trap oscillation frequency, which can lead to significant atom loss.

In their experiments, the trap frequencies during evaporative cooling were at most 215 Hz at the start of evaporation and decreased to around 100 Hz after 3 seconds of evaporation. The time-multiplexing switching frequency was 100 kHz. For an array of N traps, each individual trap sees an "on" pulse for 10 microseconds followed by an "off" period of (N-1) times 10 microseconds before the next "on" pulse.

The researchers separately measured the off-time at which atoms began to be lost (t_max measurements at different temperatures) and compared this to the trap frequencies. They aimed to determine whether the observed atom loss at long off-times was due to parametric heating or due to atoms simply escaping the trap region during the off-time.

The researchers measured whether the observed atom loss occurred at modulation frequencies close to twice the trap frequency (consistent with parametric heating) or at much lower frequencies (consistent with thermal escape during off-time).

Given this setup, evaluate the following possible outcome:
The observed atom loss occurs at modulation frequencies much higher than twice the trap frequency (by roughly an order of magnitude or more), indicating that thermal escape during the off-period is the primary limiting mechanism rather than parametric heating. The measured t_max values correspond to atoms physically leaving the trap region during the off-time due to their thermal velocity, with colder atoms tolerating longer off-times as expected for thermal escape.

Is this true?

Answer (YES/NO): YES